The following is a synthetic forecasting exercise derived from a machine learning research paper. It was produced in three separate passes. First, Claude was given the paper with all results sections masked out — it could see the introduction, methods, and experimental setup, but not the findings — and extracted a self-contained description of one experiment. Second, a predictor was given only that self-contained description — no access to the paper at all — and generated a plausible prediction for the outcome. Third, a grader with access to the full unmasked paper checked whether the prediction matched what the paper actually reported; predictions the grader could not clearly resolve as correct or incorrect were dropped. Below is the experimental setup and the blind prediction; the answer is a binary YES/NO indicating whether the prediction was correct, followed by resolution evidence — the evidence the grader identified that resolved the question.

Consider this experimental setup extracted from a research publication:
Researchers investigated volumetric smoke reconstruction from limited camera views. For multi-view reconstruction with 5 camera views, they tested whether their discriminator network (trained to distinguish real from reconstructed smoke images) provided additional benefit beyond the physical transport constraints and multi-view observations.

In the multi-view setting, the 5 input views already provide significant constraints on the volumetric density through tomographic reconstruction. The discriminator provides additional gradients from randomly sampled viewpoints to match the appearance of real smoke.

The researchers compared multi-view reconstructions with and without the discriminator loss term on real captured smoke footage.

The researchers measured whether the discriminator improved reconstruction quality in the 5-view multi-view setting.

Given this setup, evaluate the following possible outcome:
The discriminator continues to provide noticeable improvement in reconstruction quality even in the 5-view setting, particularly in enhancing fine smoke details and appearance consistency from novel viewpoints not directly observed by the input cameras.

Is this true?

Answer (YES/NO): NO